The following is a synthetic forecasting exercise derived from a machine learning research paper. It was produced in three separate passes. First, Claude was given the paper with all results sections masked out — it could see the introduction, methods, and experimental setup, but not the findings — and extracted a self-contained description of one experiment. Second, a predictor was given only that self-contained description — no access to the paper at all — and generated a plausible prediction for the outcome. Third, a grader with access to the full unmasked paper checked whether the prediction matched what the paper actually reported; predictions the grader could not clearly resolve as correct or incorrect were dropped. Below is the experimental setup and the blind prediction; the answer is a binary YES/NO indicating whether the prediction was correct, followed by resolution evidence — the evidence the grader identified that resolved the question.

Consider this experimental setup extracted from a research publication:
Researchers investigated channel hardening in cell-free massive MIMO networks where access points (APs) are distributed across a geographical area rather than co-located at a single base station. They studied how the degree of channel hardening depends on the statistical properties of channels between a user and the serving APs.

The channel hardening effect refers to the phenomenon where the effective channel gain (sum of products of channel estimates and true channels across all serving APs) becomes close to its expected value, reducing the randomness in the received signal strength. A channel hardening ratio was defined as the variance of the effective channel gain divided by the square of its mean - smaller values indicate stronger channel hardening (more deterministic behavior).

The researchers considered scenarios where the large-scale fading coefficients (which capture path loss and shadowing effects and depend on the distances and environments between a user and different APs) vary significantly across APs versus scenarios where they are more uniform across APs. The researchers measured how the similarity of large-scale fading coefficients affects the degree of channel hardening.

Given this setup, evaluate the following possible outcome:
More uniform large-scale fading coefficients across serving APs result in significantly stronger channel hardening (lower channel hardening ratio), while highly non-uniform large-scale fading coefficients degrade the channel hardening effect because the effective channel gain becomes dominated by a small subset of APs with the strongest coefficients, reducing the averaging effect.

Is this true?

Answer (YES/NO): YES